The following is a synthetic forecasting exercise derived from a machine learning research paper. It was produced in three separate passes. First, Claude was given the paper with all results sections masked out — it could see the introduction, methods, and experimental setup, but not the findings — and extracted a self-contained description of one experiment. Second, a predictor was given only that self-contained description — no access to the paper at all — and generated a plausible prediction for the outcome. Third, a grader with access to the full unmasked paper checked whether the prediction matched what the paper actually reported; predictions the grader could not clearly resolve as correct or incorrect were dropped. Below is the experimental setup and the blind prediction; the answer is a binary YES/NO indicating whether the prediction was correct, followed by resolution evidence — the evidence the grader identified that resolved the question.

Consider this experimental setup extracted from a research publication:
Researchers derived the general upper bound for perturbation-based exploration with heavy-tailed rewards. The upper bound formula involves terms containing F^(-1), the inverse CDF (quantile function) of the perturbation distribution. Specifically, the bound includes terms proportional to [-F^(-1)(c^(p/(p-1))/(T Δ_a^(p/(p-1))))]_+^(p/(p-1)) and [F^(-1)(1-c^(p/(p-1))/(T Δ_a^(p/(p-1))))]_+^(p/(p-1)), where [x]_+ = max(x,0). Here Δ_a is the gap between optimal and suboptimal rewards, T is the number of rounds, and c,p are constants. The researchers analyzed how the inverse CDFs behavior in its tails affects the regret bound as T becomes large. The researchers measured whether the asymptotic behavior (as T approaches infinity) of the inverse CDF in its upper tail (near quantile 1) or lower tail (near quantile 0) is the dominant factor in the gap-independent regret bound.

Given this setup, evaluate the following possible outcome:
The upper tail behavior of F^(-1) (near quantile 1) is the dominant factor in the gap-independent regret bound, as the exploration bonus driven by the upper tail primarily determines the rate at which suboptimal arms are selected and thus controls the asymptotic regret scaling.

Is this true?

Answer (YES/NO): YES